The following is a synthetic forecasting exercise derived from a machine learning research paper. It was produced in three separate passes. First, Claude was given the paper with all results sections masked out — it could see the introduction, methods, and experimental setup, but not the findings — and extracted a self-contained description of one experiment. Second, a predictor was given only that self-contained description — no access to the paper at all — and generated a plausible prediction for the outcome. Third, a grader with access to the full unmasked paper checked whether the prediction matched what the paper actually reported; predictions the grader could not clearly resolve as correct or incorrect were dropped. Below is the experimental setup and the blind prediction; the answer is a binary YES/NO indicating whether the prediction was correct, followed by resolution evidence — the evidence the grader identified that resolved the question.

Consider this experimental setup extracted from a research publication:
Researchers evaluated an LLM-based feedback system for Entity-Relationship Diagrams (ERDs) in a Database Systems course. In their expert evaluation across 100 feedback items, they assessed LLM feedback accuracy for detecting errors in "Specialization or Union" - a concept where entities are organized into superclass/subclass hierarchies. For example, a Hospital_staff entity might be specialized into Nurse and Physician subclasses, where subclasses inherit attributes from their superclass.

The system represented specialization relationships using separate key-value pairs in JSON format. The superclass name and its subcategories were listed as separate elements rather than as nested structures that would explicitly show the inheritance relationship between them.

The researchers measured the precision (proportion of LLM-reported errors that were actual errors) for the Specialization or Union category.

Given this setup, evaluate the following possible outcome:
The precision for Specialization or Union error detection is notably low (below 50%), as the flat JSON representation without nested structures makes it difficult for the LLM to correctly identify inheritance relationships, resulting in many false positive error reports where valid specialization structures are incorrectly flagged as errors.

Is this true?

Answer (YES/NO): YES